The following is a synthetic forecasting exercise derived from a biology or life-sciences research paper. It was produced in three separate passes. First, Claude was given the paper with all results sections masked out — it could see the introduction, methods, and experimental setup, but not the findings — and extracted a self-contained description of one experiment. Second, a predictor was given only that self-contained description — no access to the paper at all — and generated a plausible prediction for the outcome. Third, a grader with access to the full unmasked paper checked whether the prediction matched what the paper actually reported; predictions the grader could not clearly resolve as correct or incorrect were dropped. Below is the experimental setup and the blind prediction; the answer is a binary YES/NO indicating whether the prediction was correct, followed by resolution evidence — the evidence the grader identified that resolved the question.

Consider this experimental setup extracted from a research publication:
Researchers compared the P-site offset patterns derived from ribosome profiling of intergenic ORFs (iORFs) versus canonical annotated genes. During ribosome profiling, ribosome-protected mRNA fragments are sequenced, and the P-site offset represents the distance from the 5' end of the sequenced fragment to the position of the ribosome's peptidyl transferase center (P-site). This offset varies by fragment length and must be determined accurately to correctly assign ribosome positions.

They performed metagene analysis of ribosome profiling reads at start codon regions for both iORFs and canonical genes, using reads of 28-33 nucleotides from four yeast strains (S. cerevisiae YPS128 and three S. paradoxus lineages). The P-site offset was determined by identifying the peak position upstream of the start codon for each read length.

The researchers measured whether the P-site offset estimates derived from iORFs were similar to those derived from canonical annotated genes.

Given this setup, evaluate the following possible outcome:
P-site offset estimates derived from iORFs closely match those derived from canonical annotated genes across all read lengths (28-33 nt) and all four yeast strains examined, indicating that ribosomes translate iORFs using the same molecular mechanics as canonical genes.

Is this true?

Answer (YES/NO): YES